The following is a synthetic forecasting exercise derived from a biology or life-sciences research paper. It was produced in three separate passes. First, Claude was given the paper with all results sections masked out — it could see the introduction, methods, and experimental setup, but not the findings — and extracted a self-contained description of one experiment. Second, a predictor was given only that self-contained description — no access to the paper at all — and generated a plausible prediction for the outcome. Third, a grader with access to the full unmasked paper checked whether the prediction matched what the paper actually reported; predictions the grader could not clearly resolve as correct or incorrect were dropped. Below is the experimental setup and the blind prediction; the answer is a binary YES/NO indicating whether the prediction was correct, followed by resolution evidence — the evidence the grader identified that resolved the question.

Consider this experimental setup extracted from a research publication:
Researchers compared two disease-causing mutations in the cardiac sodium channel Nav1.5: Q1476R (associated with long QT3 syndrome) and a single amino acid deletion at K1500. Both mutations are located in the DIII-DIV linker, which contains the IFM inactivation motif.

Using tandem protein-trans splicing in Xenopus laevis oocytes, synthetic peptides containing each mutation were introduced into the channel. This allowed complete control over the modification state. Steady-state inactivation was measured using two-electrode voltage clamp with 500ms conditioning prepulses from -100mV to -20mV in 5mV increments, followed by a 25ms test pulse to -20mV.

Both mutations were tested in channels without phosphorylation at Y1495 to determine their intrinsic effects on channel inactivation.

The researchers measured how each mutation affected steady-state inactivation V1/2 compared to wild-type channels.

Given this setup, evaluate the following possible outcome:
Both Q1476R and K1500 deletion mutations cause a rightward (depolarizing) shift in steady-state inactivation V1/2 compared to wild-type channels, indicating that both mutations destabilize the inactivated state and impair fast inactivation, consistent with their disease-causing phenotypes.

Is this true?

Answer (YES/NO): NO